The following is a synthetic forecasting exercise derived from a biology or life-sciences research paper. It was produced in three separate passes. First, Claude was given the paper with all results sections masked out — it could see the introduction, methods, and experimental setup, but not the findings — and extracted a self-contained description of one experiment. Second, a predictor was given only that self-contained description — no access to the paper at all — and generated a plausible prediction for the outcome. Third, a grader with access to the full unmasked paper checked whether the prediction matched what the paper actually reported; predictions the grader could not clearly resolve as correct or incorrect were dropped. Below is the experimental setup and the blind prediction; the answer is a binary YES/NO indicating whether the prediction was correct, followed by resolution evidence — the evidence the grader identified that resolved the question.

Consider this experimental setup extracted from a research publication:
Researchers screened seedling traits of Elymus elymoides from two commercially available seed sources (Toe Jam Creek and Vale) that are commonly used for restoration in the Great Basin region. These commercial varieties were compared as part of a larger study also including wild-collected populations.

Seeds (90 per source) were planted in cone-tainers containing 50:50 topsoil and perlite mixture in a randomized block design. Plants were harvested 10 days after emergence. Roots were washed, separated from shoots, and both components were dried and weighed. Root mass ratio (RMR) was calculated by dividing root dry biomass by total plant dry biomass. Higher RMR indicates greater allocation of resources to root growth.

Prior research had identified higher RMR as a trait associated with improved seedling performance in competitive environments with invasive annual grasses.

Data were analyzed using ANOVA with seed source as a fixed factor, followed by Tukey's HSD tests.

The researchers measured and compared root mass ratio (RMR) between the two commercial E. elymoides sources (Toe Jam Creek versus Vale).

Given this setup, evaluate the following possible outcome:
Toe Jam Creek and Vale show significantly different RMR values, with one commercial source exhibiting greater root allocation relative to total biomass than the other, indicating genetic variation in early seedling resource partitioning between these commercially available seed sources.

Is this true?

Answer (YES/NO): NO